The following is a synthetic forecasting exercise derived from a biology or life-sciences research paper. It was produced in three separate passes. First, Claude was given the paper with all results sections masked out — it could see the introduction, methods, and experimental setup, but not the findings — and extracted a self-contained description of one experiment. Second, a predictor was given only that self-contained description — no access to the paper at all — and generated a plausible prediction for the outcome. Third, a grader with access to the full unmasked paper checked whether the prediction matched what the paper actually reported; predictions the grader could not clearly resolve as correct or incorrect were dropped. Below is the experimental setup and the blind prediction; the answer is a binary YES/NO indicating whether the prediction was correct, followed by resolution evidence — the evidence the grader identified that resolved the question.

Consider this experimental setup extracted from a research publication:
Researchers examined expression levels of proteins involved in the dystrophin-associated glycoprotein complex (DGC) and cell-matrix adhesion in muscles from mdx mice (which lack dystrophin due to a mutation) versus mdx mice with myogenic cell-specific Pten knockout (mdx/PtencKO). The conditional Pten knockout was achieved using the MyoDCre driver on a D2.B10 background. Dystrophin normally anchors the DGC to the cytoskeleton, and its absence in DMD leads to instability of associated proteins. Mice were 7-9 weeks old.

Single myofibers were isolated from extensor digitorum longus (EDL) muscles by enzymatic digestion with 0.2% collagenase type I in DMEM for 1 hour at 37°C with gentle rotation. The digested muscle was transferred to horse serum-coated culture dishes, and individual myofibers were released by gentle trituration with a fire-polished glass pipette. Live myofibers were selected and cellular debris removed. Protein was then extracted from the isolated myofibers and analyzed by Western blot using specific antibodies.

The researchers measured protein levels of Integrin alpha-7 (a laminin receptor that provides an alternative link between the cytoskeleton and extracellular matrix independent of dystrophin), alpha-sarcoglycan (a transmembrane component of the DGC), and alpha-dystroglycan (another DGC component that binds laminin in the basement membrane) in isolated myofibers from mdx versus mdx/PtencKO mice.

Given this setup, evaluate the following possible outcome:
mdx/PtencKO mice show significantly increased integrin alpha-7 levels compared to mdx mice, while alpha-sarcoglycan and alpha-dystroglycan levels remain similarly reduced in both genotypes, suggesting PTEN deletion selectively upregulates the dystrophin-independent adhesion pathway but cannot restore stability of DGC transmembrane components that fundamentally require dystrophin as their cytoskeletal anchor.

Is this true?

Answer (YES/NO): NO